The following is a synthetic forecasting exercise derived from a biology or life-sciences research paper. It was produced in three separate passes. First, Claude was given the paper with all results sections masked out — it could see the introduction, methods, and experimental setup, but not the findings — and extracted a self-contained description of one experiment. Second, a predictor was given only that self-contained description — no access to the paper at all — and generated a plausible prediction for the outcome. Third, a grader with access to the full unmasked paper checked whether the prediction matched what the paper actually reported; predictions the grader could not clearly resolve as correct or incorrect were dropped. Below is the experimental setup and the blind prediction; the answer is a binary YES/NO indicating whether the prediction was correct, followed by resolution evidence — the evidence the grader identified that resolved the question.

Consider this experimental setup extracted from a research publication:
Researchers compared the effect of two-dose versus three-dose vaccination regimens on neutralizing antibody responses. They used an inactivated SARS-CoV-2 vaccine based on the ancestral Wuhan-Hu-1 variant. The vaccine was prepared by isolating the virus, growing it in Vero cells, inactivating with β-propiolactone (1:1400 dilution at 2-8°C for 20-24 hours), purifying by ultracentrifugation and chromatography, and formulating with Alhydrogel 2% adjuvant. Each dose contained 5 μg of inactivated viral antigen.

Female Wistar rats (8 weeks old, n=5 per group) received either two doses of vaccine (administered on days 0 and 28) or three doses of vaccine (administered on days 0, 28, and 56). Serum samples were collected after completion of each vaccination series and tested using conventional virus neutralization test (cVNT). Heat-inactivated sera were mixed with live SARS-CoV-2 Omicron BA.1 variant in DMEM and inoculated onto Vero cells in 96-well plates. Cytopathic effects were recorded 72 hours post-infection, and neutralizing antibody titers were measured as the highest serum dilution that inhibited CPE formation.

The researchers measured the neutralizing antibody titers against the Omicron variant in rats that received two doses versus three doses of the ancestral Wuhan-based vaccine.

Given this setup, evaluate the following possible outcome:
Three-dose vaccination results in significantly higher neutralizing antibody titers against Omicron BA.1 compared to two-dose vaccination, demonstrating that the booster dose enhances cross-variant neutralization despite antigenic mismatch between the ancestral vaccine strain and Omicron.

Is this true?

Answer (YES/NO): YES